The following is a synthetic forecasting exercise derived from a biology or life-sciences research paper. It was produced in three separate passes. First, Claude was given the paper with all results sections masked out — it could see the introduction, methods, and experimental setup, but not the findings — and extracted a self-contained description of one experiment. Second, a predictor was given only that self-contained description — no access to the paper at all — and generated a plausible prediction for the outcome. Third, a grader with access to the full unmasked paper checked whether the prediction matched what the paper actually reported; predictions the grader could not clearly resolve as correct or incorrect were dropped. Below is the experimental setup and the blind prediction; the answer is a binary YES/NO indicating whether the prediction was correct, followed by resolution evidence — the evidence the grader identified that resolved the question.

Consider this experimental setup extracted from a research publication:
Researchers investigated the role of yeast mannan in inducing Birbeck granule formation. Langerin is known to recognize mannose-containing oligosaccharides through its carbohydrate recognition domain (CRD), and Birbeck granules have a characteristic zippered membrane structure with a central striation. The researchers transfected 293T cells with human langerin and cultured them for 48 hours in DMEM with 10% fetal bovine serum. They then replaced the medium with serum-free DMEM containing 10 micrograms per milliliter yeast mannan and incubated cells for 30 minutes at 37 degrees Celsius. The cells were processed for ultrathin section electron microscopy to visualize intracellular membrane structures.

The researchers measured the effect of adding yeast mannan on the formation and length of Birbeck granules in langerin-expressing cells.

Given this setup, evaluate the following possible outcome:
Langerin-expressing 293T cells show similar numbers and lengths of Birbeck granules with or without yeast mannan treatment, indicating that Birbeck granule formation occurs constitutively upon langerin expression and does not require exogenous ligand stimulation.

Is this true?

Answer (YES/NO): NO